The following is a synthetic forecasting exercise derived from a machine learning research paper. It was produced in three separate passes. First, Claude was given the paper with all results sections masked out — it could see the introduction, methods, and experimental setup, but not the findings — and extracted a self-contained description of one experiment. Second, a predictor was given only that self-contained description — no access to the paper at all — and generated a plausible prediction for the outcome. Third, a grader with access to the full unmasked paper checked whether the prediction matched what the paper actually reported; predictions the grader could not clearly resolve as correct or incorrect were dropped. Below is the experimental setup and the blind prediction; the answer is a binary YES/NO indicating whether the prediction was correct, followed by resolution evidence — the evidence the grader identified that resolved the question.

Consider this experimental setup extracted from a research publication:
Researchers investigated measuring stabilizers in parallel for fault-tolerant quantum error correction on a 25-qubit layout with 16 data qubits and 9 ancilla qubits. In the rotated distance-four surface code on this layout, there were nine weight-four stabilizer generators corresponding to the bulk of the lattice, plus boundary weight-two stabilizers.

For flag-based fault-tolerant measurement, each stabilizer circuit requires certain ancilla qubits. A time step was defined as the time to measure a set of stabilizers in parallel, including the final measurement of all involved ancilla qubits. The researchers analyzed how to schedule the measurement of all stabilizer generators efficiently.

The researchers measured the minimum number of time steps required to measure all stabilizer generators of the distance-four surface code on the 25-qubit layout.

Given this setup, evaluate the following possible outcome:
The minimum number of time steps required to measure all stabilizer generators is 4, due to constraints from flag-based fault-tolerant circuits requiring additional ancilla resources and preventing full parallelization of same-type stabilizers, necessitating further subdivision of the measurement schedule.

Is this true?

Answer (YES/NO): NO